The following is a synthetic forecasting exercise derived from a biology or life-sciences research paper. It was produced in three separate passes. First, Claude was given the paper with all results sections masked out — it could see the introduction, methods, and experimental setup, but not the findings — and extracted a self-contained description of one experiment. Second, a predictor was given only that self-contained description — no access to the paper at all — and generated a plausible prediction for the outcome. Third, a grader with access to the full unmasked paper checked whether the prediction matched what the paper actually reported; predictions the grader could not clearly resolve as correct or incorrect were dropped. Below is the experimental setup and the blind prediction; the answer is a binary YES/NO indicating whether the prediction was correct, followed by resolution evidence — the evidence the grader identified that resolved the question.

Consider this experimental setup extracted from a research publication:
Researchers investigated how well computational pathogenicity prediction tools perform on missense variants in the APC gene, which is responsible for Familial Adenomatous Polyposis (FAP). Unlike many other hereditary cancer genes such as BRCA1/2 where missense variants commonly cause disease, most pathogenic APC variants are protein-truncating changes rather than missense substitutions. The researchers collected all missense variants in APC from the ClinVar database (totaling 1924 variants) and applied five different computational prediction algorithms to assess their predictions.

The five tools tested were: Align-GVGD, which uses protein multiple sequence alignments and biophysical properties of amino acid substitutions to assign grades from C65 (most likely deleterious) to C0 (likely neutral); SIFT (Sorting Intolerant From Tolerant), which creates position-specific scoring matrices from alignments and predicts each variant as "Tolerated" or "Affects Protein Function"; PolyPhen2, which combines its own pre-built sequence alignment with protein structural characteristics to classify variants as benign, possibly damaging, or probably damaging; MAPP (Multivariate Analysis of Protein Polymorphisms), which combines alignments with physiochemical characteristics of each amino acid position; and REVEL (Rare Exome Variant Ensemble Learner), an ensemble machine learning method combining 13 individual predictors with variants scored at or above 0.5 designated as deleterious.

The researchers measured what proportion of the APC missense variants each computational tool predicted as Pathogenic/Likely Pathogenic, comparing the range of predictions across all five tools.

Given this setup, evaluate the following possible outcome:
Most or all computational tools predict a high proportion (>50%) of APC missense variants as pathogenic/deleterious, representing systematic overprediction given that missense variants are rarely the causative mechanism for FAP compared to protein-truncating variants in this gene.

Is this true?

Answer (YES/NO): NO